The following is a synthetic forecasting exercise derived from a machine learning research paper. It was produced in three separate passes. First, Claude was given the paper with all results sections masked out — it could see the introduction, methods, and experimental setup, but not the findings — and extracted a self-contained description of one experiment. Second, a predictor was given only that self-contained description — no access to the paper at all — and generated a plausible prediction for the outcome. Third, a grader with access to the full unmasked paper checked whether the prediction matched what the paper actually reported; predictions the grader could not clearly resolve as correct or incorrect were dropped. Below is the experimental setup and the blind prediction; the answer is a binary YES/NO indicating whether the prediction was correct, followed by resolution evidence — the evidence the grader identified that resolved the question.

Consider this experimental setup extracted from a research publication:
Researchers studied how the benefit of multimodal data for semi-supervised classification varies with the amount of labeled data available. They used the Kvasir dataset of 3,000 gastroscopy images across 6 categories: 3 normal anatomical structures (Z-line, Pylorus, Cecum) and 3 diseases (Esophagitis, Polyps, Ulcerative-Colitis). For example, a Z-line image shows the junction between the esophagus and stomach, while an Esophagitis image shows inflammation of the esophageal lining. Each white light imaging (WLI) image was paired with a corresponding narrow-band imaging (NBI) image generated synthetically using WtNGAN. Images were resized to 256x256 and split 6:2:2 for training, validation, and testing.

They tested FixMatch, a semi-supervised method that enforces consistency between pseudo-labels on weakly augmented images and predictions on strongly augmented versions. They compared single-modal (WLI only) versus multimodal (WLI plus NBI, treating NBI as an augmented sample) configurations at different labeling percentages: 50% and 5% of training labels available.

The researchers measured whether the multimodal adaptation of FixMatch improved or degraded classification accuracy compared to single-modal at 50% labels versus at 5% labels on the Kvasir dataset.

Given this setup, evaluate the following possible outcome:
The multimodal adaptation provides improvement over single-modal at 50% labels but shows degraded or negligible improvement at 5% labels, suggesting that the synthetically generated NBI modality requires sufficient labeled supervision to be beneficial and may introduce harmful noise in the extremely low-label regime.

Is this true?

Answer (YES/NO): NO